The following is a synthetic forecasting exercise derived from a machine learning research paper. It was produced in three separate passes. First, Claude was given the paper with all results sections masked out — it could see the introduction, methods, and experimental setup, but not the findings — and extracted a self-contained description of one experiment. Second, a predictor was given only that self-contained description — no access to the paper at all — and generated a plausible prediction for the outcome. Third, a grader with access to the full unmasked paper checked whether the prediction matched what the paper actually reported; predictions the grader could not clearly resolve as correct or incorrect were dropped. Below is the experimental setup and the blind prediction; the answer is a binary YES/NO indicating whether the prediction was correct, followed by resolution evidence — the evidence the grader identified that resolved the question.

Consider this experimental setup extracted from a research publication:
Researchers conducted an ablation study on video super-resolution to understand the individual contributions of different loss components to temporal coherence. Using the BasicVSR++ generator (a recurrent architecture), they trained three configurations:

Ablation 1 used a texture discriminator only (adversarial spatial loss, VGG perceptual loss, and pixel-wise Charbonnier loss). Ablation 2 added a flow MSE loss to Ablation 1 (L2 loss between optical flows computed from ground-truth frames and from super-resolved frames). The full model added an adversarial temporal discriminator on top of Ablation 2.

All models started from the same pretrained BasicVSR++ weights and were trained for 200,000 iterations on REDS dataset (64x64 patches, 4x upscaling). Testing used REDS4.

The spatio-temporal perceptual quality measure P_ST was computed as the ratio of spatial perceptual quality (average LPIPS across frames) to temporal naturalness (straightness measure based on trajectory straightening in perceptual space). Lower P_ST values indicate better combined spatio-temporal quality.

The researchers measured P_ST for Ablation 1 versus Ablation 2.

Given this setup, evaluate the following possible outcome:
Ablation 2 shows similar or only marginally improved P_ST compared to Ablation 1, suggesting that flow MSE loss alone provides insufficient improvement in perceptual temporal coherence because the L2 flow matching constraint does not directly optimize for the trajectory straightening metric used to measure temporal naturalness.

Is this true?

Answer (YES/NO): YES